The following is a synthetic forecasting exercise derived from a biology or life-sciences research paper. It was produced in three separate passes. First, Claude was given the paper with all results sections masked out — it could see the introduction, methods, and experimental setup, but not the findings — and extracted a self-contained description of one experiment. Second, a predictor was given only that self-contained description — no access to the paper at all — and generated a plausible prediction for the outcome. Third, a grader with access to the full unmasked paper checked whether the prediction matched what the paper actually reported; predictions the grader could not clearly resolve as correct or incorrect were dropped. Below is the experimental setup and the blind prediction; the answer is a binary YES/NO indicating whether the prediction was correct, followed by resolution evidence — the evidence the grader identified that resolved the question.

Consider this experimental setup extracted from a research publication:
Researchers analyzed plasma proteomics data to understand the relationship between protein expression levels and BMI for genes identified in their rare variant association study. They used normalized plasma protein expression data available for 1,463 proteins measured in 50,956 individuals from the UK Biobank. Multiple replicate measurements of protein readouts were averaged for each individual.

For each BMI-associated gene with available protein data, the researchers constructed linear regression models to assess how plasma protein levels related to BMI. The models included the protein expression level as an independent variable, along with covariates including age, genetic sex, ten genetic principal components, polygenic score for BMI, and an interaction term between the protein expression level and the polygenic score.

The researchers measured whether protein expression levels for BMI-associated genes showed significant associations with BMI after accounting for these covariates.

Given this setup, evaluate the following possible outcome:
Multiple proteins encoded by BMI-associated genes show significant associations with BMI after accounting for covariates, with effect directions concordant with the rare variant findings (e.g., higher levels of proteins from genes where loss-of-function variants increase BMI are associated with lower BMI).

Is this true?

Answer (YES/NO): NO